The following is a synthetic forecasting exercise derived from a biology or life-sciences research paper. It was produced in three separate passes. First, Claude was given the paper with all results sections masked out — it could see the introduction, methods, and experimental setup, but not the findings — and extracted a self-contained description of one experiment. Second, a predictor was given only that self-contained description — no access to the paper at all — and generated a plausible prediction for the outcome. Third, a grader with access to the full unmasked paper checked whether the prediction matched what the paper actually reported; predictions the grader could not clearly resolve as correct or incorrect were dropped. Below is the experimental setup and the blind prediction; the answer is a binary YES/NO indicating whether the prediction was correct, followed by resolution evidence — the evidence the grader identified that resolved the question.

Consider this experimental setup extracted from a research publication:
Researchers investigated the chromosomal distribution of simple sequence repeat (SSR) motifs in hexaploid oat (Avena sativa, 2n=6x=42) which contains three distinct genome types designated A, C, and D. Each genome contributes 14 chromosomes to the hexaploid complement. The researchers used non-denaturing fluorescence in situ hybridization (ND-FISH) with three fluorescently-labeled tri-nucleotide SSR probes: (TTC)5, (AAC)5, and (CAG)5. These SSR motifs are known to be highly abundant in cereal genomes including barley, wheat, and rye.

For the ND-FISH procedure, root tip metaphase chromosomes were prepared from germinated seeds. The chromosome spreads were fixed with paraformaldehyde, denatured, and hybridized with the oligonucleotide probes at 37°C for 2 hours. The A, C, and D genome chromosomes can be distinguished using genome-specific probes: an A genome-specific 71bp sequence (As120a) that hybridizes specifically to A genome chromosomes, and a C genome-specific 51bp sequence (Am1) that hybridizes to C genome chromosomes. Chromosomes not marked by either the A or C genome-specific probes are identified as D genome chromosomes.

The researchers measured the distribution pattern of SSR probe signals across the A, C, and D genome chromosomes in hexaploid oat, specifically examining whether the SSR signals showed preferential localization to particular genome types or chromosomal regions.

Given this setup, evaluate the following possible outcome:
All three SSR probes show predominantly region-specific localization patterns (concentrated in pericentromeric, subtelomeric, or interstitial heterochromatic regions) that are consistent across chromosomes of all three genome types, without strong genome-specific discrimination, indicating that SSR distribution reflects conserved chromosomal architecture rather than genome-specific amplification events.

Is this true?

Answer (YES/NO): NO